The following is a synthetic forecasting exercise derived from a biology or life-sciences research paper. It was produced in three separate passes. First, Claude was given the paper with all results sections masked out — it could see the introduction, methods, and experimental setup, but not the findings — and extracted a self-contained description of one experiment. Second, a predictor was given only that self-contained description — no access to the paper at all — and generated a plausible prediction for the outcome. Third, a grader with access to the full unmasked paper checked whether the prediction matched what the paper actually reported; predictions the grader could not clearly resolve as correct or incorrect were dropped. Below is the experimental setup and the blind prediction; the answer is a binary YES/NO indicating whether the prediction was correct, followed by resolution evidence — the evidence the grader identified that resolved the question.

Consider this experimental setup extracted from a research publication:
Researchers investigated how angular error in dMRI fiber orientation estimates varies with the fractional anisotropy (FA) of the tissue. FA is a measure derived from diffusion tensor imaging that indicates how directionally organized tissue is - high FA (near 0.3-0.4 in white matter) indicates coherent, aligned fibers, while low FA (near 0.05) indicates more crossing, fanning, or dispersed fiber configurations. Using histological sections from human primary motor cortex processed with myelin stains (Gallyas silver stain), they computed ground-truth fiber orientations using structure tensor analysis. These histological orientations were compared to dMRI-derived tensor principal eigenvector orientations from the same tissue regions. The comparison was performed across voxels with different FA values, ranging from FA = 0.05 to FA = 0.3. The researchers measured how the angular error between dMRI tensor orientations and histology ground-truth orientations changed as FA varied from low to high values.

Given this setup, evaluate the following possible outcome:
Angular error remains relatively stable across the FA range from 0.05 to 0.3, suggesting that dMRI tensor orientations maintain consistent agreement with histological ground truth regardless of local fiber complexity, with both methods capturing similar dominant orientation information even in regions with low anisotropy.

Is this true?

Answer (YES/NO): NO